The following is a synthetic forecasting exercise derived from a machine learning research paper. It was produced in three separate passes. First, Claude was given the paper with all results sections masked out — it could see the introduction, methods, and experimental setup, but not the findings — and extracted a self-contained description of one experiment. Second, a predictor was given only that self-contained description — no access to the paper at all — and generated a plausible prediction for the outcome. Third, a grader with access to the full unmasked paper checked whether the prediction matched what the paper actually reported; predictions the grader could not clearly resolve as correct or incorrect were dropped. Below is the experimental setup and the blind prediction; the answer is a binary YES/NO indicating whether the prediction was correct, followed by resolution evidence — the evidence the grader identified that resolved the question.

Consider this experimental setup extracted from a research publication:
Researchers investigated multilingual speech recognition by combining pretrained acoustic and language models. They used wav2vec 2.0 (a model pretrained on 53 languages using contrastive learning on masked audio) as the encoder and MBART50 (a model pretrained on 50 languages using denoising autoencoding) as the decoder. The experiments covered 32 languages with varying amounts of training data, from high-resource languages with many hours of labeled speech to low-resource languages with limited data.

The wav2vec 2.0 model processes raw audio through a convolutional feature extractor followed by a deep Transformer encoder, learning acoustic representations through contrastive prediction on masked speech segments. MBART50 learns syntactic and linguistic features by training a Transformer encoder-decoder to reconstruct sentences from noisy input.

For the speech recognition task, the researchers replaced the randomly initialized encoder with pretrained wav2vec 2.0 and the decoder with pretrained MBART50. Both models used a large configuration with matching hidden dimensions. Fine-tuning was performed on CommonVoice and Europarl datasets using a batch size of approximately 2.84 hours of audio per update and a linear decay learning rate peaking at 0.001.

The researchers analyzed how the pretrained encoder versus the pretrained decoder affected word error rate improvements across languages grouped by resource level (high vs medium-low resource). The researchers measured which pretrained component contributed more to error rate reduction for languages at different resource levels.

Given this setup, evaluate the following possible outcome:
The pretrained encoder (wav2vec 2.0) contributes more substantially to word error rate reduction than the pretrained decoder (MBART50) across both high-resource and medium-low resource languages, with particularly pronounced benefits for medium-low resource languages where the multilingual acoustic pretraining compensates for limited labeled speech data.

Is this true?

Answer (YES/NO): NO